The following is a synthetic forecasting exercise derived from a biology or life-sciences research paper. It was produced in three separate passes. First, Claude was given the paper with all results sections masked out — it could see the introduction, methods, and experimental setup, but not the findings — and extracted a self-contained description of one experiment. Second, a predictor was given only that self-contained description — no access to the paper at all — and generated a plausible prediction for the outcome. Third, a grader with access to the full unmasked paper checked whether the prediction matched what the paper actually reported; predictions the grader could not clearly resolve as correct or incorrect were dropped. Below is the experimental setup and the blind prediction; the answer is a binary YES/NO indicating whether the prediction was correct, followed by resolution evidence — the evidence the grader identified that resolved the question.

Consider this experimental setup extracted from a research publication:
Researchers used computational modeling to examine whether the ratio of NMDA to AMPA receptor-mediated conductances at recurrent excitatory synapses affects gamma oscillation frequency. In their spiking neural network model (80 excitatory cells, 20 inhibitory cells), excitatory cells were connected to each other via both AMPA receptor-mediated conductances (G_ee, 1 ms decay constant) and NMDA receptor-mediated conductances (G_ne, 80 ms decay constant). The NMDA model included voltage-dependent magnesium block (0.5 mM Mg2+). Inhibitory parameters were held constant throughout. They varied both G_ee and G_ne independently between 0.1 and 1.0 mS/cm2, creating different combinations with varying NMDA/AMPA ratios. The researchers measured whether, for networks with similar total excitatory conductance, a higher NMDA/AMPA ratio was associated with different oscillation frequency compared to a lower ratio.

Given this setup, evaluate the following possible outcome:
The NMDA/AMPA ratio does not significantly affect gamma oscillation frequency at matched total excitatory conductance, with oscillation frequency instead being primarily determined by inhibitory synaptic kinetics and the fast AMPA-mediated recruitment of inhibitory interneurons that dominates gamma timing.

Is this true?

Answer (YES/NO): NO